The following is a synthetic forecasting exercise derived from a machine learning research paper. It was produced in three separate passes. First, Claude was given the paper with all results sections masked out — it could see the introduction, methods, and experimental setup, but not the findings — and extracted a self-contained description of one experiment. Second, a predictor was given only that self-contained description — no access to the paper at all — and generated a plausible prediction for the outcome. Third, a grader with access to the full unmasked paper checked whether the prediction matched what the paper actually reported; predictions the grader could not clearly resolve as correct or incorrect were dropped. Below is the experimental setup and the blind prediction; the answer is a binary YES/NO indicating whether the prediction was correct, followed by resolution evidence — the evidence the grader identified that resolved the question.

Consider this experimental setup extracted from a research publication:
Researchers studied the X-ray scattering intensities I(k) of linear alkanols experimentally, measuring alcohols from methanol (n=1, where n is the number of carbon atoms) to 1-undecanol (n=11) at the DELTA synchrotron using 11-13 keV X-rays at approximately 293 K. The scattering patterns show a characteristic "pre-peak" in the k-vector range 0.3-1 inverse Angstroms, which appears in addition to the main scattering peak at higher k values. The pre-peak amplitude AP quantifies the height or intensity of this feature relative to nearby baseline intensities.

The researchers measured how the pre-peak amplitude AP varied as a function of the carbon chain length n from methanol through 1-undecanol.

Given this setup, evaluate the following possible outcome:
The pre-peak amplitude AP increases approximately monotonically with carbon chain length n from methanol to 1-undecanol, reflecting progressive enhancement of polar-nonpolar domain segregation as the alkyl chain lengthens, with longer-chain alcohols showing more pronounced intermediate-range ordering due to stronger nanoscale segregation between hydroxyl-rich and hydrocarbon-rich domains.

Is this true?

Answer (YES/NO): NO